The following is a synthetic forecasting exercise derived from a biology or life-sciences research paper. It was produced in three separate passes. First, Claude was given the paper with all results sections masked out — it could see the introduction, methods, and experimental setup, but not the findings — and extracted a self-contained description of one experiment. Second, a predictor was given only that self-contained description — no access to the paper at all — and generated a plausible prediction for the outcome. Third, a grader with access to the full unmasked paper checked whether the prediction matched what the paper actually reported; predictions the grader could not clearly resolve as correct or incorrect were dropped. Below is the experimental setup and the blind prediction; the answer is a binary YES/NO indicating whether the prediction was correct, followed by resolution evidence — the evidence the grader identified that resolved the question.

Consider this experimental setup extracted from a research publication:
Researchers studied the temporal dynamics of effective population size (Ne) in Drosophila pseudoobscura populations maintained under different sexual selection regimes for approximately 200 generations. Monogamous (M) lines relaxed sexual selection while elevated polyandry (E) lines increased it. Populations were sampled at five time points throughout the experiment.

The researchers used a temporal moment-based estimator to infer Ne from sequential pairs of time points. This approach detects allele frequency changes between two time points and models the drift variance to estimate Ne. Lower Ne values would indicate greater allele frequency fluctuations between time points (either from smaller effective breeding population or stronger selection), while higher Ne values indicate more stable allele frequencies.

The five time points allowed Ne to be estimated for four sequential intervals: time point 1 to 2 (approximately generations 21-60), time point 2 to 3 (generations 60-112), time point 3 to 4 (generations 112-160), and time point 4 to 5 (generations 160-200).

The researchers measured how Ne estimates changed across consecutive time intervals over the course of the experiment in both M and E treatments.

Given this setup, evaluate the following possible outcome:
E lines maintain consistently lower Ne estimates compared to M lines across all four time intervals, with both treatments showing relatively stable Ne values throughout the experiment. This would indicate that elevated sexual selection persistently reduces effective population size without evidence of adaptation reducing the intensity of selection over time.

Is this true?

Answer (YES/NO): NO